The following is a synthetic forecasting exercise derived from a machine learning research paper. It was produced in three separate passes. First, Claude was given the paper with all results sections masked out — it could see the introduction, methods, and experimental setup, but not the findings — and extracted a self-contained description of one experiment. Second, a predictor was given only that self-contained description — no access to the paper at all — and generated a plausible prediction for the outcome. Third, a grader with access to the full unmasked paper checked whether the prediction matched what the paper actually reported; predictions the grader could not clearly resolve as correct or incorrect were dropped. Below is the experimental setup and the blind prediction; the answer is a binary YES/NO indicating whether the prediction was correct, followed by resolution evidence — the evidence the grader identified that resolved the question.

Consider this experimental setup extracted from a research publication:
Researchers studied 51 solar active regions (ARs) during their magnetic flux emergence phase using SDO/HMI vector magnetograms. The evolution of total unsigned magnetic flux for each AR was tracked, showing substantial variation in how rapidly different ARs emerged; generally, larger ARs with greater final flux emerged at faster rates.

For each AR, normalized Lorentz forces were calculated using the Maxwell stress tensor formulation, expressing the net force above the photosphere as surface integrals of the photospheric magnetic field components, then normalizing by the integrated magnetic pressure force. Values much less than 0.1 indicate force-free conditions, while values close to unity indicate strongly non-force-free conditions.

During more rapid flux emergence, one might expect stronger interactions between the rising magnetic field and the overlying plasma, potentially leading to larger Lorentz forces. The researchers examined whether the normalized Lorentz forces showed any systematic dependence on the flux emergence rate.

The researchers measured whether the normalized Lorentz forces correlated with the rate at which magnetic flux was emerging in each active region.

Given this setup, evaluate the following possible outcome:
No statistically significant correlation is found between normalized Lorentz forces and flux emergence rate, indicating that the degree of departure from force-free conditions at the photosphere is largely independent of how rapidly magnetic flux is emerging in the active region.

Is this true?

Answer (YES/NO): YES